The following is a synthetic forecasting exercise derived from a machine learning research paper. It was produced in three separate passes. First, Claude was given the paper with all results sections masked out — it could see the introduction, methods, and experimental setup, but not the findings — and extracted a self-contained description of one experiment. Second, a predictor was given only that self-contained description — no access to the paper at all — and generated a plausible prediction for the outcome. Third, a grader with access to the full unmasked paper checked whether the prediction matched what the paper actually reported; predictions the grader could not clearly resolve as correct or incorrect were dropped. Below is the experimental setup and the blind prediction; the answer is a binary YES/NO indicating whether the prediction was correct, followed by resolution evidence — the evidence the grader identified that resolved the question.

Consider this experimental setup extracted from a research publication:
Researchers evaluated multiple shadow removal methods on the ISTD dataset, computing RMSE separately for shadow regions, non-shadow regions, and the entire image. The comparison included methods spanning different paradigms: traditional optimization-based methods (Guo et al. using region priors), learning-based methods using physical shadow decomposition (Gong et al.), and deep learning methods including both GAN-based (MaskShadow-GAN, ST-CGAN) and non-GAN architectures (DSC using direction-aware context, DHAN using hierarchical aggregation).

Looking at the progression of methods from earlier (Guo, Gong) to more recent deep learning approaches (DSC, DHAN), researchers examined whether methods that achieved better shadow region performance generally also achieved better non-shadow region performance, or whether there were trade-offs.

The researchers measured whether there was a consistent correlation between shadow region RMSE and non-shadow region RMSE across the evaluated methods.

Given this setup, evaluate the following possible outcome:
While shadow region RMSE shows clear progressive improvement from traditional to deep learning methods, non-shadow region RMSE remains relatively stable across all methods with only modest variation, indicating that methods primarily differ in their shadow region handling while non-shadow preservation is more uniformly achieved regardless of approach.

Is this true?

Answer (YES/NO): YES